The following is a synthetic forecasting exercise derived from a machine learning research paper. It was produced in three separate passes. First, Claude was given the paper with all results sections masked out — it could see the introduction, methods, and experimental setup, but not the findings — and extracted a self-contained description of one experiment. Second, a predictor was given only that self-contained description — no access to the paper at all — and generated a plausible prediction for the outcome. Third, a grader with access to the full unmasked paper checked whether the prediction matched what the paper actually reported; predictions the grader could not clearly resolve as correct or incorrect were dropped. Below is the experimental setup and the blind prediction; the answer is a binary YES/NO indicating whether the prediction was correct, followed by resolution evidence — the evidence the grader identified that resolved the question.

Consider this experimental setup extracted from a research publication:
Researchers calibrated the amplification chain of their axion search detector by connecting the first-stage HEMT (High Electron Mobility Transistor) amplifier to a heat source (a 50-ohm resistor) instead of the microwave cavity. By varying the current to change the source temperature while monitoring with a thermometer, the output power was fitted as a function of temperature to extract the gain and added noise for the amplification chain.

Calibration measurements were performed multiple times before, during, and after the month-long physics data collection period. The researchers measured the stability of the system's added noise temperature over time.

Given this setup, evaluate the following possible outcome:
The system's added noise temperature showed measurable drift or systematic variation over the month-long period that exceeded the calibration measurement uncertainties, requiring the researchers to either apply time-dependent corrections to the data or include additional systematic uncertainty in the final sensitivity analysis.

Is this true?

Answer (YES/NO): NO